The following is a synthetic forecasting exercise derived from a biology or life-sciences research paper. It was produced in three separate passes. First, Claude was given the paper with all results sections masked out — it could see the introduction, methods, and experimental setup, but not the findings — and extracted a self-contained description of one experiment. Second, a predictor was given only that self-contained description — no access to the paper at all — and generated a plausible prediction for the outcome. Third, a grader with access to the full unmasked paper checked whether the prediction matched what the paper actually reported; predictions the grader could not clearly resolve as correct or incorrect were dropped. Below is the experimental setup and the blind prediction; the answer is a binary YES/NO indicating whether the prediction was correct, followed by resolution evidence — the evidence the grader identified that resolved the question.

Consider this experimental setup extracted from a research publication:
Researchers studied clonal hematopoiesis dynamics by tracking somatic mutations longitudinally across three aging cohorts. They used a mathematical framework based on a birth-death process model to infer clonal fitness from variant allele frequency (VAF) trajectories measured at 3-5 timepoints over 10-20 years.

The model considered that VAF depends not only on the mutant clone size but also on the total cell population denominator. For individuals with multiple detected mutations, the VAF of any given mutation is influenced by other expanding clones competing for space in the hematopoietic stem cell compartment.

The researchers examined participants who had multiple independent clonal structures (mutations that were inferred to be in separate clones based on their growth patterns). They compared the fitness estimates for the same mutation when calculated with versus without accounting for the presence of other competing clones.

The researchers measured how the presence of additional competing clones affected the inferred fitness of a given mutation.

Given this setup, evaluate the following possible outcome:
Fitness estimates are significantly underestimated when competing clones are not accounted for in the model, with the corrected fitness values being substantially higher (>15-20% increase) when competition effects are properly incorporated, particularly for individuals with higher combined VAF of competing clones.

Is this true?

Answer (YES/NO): NO